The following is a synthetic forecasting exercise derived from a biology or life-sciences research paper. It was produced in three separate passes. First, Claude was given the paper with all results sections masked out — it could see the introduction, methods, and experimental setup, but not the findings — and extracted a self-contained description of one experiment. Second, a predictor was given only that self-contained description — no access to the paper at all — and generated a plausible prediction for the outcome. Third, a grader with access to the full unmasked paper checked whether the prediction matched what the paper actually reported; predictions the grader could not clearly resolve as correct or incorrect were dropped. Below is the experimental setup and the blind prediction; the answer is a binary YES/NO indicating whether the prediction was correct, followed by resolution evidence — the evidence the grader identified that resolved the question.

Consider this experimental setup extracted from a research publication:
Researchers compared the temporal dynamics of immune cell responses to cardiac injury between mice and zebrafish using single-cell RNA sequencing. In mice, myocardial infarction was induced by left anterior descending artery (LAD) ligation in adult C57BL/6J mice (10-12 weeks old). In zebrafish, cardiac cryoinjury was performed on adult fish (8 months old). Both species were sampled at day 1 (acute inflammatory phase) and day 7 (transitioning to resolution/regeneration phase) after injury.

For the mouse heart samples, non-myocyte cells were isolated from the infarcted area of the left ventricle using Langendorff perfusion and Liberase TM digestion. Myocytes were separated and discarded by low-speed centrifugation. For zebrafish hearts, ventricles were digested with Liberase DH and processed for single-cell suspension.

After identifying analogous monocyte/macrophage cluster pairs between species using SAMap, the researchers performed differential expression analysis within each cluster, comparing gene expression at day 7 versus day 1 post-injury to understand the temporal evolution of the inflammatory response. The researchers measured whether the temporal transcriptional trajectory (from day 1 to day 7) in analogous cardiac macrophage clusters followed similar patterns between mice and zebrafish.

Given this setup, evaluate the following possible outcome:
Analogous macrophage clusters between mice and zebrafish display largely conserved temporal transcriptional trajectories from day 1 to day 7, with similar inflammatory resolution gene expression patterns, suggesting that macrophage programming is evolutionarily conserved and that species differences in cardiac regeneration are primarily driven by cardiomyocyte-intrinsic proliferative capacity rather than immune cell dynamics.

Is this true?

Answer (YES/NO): NO